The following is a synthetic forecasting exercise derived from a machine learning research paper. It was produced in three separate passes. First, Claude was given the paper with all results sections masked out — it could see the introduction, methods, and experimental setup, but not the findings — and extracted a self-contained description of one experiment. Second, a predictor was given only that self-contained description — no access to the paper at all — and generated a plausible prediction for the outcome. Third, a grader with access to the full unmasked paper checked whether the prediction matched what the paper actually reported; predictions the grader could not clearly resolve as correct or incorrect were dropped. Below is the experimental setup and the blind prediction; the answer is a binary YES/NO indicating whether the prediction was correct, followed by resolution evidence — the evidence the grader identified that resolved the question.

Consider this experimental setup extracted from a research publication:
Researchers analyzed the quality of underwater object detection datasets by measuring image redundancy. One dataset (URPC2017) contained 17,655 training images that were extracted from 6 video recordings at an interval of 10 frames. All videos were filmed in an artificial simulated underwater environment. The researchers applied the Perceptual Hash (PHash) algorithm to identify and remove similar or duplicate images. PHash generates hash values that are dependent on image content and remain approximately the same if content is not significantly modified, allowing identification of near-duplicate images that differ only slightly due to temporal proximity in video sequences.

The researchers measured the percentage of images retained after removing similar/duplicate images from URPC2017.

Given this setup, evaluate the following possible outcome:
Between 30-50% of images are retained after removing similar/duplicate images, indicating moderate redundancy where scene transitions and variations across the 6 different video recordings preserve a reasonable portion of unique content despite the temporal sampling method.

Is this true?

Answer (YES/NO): NO